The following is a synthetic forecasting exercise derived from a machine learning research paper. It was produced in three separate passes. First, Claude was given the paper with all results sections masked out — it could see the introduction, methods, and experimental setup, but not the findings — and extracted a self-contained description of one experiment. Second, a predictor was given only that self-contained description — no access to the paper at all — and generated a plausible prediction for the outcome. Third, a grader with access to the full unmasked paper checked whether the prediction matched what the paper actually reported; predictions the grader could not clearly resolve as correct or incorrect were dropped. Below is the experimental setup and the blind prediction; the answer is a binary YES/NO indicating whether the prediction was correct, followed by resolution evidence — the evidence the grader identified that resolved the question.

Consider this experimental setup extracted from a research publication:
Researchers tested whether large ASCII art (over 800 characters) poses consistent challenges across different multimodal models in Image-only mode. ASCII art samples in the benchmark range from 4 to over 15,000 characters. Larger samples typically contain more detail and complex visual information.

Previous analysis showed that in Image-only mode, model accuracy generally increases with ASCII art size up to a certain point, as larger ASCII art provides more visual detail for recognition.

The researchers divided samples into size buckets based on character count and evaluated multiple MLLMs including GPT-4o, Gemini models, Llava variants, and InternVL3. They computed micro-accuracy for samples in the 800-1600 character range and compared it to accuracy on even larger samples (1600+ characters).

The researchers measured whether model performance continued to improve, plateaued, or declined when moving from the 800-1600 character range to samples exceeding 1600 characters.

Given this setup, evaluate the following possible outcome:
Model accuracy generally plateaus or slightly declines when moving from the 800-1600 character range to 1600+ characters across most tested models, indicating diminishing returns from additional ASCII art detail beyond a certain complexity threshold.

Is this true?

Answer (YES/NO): YES